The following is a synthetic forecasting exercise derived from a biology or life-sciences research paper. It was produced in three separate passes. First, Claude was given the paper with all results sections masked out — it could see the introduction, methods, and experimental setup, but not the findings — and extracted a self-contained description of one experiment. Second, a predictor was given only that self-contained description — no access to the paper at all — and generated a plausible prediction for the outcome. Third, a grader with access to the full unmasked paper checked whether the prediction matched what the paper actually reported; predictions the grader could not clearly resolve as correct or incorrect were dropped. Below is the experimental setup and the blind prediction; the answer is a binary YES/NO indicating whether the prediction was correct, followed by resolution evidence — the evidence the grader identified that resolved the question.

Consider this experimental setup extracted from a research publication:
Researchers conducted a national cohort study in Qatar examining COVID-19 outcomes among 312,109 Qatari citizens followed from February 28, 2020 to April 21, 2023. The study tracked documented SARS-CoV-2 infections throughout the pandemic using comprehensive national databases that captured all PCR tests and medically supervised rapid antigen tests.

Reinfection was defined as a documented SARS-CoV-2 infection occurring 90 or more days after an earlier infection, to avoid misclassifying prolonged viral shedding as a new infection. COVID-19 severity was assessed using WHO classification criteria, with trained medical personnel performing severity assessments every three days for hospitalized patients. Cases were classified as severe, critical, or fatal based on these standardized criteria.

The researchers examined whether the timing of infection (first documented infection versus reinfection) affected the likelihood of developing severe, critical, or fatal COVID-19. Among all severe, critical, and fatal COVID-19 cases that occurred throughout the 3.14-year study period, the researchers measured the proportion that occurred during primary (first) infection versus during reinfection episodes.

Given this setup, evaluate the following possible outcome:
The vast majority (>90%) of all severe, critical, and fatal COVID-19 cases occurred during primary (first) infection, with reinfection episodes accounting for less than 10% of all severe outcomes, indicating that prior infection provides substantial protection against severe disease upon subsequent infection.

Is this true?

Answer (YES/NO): YES